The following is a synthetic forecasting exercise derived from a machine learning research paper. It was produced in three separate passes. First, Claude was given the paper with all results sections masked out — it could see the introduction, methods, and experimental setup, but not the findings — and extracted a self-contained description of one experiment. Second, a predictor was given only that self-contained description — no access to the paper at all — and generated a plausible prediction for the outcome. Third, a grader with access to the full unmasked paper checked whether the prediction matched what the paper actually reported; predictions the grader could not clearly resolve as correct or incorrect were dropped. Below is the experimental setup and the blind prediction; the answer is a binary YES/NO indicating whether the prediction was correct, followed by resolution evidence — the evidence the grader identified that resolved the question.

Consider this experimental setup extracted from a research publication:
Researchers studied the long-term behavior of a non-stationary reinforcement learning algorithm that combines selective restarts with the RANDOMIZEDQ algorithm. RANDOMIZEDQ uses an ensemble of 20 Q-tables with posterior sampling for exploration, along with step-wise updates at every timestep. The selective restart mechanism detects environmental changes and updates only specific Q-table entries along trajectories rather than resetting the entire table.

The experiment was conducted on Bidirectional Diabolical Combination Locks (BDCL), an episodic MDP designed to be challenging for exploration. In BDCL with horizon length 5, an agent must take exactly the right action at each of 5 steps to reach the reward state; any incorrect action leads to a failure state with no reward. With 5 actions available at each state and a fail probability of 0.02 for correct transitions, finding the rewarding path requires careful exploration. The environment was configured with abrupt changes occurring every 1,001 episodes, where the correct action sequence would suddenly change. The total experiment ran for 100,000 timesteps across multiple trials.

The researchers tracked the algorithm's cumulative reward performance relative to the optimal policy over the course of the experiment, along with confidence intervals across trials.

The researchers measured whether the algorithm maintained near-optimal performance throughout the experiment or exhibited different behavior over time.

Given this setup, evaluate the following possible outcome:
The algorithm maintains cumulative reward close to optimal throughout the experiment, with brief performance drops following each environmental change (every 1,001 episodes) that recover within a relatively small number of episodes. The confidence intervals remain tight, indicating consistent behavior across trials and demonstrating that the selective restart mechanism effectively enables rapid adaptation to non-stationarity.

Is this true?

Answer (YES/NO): NO